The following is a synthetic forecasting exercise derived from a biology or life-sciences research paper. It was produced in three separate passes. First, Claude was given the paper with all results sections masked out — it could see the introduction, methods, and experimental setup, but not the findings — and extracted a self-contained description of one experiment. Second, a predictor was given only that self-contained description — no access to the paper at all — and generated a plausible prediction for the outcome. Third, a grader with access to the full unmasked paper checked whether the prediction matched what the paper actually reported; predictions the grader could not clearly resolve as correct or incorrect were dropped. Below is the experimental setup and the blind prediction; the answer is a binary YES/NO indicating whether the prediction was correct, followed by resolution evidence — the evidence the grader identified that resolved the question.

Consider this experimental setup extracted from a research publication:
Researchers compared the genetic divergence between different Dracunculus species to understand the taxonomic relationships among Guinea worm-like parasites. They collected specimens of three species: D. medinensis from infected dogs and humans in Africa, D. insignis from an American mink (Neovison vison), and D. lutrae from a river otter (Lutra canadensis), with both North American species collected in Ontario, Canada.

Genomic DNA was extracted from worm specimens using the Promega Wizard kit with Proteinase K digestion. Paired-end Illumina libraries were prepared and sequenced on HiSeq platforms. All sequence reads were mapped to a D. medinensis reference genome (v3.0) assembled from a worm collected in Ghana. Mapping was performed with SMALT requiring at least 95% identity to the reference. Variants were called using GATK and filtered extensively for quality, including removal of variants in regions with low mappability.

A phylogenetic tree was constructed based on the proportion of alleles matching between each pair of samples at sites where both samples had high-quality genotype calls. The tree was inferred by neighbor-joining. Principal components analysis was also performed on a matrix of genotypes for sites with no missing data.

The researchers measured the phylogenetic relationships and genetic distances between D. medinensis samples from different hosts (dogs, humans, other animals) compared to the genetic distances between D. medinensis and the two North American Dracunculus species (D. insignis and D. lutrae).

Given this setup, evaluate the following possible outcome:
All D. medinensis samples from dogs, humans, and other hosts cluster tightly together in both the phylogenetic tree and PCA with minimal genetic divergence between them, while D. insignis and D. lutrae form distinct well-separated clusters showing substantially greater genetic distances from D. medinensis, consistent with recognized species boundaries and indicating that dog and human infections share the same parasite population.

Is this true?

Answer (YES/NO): YES